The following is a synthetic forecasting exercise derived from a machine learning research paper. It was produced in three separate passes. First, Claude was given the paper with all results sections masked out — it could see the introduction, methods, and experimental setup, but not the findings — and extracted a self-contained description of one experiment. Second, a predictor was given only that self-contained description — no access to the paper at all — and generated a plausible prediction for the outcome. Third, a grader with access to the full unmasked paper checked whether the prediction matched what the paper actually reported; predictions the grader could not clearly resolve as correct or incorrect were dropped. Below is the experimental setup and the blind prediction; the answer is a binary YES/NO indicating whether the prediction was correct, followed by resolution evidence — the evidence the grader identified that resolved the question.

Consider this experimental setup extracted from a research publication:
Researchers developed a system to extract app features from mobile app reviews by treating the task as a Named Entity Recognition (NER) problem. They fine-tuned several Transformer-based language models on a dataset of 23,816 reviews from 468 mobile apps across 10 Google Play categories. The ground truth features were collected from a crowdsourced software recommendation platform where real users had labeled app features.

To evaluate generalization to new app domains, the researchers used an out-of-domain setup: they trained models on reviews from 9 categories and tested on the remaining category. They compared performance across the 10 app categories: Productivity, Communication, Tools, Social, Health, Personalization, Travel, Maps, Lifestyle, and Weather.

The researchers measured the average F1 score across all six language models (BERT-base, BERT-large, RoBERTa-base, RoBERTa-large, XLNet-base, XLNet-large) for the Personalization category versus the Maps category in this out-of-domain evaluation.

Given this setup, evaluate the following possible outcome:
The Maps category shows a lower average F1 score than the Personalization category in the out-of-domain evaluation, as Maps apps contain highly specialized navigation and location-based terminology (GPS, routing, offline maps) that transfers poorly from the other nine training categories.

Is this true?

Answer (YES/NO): YES